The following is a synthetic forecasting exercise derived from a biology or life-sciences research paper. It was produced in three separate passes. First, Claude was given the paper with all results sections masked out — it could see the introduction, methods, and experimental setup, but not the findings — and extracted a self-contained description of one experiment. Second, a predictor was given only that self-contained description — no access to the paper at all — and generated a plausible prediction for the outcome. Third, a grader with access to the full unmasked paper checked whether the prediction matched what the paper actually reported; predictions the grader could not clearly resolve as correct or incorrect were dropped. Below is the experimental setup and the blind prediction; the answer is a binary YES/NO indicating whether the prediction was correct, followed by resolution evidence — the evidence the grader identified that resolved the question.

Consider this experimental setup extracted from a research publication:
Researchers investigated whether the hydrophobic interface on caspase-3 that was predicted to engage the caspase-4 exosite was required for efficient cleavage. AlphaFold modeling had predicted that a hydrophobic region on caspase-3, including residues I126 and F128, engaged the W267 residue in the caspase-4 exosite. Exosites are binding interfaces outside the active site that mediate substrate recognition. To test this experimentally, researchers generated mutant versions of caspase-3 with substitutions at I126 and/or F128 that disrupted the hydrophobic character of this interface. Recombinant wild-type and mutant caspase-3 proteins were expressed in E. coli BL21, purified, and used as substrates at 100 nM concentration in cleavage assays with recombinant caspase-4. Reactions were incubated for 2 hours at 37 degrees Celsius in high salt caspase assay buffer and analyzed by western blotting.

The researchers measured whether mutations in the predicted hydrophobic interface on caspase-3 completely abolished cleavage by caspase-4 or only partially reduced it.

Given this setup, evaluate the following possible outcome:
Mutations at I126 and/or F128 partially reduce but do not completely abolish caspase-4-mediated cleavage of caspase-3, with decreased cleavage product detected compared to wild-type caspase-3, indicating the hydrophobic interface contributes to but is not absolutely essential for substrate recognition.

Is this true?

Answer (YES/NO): YES